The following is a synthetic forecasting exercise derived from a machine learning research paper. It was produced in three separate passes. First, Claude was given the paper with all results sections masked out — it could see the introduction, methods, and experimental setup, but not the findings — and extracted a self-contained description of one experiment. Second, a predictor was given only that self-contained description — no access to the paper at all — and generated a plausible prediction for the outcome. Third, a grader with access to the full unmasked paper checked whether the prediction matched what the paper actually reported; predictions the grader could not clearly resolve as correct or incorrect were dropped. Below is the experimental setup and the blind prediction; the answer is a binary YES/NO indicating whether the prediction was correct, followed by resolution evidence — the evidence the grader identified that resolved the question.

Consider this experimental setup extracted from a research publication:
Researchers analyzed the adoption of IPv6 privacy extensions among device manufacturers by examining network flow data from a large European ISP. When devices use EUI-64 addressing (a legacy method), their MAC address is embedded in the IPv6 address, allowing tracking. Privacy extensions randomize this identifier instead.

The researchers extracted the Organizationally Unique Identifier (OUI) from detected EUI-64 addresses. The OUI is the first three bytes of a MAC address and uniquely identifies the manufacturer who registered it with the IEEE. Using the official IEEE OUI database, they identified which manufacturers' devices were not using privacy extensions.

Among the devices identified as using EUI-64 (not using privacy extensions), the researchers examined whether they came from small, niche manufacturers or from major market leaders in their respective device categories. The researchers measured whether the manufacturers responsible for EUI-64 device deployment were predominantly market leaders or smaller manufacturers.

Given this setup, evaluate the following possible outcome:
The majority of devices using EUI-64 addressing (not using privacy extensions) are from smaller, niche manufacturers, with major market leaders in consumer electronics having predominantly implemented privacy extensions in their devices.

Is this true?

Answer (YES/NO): NO